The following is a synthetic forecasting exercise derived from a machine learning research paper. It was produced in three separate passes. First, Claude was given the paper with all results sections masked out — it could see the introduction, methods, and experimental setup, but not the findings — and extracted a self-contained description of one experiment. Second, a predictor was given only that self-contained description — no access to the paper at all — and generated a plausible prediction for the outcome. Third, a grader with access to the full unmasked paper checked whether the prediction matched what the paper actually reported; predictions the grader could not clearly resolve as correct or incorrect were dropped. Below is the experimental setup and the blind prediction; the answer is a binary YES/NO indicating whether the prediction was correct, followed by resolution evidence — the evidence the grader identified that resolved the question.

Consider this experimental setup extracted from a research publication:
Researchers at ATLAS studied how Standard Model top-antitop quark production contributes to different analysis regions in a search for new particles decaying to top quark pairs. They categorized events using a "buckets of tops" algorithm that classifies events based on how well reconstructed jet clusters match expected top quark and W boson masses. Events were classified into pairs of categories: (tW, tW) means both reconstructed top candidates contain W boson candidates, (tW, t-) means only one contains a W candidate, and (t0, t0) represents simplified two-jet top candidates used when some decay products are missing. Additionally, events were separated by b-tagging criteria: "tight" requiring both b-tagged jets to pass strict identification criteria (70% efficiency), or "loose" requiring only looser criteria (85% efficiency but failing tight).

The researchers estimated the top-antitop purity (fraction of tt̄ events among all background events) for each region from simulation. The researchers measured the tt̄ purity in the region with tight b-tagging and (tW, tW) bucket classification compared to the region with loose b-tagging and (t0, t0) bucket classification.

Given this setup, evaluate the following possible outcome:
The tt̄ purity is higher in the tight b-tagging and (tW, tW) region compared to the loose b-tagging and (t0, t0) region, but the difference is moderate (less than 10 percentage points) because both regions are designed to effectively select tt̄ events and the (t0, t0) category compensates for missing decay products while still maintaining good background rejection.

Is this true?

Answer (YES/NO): NO